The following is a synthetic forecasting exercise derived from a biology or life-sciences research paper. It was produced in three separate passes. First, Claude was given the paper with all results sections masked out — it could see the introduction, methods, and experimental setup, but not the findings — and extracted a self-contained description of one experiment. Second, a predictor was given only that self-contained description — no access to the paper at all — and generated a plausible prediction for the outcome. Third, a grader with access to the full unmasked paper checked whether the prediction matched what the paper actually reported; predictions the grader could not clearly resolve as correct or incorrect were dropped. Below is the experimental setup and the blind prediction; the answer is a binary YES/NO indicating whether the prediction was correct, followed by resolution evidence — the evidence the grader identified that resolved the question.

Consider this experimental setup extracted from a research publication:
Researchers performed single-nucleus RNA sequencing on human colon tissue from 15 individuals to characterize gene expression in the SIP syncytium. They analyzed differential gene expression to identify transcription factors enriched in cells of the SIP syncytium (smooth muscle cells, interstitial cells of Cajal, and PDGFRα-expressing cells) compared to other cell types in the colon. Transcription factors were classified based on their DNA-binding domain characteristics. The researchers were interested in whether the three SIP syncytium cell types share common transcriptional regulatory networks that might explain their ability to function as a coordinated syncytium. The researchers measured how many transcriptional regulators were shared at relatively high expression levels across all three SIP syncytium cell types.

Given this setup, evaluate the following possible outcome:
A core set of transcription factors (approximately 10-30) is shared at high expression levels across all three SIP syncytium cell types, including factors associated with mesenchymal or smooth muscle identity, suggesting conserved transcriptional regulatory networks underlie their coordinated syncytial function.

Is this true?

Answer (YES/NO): NO